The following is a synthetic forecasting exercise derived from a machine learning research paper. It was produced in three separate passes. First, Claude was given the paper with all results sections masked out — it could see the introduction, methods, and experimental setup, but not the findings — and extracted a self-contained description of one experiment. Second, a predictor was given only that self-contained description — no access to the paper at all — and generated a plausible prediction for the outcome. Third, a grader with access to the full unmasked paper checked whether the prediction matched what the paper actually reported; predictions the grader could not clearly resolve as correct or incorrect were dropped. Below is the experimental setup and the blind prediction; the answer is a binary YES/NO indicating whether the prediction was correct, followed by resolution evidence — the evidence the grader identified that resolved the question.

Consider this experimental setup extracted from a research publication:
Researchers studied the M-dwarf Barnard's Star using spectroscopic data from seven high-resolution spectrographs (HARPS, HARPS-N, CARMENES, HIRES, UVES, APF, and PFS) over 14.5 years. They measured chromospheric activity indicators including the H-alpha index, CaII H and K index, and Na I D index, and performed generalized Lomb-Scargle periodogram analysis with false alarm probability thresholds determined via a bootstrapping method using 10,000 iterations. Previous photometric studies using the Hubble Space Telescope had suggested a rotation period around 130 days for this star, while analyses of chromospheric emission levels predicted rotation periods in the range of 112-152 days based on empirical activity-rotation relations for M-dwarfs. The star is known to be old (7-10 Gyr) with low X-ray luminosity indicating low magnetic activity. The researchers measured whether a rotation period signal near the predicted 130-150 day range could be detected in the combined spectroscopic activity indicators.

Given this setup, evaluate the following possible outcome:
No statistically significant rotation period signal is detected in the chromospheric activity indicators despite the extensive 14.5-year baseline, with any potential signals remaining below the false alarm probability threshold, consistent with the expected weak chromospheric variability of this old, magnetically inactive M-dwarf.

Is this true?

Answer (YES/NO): NO